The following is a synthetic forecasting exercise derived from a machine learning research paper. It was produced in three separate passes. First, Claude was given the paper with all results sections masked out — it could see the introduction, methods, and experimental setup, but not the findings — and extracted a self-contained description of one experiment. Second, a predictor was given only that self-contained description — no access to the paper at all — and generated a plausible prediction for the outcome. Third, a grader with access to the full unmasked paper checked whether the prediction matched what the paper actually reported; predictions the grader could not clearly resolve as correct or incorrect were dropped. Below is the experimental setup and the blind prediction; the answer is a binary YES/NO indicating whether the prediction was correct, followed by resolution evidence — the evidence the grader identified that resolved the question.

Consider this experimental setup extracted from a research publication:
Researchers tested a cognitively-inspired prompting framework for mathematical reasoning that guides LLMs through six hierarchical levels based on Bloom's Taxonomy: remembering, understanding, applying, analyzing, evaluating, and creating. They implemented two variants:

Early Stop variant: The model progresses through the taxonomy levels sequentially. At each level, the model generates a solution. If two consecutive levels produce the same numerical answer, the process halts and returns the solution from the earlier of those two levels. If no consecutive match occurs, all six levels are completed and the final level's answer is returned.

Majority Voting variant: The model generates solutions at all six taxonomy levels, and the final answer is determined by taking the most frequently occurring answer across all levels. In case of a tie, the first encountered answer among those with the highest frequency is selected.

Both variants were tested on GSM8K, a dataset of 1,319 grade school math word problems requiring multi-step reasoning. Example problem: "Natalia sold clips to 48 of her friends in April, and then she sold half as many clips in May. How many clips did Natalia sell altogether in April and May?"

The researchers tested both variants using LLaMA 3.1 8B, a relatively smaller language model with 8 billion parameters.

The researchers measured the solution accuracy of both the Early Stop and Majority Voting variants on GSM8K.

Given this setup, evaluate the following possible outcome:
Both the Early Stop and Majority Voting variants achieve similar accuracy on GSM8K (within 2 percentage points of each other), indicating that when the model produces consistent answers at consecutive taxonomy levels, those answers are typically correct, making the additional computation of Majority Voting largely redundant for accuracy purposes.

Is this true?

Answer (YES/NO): YES